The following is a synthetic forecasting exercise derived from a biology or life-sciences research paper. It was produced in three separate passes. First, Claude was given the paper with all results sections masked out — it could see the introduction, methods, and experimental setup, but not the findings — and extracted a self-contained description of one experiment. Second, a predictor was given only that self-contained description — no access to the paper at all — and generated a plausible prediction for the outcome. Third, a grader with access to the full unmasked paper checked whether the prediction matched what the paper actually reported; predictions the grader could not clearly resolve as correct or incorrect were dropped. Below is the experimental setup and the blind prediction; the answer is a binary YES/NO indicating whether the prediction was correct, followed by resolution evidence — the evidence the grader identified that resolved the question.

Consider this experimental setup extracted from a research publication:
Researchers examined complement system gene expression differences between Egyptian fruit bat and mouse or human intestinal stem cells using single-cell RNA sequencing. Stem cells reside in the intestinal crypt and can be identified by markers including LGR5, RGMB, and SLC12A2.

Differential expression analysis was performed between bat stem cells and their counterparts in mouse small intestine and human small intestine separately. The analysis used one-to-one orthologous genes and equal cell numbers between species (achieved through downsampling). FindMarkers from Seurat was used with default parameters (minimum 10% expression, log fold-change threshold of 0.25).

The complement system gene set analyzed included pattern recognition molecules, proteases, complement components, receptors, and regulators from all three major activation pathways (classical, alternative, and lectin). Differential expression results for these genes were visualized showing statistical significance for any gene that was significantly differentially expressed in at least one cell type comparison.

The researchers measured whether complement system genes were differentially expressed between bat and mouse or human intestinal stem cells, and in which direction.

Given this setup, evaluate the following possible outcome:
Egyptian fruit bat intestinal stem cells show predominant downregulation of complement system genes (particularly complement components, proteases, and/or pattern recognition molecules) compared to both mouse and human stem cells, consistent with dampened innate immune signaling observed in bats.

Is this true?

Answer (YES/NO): NO